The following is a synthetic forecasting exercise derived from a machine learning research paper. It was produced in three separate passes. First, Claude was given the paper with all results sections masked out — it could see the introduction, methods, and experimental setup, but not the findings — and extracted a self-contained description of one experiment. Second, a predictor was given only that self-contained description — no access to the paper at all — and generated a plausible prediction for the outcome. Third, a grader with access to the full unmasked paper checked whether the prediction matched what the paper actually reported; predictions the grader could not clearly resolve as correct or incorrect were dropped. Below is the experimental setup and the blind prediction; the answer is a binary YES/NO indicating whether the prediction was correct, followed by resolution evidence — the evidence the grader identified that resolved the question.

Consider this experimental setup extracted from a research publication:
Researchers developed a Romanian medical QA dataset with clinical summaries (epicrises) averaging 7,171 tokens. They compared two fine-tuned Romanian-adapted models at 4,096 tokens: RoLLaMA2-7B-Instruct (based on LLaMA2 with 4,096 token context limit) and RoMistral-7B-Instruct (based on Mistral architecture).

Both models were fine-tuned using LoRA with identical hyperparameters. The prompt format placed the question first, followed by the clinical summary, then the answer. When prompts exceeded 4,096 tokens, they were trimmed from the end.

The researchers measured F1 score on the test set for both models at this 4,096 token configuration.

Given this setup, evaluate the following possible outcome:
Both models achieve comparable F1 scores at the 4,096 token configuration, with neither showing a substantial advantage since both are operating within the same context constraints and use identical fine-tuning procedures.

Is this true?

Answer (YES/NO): NO